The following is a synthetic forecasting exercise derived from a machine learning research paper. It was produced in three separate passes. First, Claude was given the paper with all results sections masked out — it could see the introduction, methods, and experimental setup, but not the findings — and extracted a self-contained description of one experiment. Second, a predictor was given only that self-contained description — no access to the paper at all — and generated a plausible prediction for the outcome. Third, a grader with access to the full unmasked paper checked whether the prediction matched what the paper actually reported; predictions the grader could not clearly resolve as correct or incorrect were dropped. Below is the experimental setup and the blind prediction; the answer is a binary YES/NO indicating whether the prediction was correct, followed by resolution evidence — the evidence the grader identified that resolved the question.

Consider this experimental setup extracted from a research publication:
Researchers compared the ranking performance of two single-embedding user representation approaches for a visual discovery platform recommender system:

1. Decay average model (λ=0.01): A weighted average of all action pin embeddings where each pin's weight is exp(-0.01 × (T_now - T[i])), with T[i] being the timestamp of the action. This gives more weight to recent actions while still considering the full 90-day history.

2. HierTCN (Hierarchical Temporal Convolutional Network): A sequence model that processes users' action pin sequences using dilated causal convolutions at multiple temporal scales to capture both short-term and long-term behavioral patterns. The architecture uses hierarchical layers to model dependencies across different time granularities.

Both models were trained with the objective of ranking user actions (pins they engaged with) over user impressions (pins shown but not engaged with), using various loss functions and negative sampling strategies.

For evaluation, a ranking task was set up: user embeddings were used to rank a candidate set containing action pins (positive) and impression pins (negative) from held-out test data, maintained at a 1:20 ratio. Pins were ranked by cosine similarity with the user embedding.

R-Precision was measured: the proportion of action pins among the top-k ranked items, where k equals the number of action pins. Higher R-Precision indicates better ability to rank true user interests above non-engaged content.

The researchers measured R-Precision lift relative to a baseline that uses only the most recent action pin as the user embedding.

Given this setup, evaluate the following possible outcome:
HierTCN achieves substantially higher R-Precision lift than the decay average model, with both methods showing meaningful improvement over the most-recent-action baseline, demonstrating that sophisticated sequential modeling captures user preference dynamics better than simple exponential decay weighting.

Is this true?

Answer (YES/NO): YES